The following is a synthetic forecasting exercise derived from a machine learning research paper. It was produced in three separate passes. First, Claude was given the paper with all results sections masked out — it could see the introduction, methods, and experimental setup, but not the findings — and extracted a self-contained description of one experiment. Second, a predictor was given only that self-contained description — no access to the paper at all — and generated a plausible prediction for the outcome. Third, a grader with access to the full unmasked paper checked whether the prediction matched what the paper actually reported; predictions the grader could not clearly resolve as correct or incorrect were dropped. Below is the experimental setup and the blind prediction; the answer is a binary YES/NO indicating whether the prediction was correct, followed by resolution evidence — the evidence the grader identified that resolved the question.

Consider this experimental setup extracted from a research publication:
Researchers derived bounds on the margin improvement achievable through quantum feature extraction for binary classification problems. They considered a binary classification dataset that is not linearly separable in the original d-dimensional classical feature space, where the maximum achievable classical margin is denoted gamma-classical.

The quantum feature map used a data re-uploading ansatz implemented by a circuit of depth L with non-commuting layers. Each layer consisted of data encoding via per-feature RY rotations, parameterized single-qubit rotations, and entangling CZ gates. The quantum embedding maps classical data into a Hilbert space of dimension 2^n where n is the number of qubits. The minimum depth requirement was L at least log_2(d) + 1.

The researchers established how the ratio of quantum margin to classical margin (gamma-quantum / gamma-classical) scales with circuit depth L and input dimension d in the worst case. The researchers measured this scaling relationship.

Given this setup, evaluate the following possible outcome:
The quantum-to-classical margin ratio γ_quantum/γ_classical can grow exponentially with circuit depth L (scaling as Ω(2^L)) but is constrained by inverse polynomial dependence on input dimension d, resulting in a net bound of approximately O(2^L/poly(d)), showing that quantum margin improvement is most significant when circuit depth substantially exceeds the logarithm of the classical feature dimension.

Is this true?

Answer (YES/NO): NO